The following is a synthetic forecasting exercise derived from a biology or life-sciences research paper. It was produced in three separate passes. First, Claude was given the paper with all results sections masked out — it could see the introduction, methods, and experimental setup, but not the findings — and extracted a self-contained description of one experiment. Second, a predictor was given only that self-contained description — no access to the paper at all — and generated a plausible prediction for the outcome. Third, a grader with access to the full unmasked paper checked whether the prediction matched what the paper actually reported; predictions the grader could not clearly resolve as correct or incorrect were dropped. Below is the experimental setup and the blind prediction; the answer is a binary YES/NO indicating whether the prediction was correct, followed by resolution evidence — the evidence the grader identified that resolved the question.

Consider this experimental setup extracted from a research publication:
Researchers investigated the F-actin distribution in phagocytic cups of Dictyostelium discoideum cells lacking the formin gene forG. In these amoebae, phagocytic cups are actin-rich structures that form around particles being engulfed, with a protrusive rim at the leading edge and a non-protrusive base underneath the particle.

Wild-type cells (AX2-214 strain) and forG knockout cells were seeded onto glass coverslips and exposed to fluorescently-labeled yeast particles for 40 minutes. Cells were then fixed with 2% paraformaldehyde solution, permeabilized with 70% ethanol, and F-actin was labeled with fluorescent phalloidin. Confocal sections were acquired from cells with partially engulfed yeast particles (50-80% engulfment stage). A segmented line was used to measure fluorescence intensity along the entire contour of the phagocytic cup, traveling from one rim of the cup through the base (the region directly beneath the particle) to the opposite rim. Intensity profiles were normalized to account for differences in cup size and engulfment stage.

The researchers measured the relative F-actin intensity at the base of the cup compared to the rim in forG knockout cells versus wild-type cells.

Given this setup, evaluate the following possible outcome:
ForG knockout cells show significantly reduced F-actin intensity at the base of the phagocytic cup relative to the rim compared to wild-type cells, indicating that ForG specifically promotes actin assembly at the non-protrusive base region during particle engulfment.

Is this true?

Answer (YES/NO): YES